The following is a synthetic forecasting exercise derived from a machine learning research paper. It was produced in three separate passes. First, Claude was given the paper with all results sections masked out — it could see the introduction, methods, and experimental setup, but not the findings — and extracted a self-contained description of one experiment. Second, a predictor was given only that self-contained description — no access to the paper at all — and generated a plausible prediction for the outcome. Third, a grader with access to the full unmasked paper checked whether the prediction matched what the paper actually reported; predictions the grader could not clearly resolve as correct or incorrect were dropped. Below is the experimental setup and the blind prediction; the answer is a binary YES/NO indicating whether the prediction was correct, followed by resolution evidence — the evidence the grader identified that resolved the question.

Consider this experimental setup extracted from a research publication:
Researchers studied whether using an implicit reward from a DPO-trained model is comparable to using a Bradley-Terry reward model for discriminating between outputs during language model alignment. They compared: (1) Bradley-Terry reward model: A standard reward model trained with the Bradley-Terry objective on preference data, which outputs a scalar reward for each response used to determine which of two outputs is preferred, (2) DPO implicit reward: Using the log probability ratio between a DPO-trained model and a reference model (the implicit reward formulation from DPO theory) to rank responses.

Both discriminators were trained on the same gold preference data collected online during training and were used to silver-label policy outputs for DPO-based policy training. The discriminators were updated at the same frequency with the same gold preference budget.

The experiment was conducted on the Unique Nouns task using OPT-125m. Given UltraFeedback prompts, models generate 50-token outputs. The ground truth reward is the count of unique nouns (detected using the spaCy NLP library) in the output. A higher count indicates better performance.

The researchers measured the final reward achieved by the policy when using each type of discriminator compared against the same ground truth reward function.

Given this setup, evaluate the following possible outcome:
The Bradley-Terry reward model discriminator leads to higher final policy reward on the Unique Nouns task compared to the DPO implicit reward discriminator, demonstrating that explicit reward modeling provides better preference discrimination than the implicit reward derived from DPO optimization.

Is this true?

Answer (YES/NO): NO